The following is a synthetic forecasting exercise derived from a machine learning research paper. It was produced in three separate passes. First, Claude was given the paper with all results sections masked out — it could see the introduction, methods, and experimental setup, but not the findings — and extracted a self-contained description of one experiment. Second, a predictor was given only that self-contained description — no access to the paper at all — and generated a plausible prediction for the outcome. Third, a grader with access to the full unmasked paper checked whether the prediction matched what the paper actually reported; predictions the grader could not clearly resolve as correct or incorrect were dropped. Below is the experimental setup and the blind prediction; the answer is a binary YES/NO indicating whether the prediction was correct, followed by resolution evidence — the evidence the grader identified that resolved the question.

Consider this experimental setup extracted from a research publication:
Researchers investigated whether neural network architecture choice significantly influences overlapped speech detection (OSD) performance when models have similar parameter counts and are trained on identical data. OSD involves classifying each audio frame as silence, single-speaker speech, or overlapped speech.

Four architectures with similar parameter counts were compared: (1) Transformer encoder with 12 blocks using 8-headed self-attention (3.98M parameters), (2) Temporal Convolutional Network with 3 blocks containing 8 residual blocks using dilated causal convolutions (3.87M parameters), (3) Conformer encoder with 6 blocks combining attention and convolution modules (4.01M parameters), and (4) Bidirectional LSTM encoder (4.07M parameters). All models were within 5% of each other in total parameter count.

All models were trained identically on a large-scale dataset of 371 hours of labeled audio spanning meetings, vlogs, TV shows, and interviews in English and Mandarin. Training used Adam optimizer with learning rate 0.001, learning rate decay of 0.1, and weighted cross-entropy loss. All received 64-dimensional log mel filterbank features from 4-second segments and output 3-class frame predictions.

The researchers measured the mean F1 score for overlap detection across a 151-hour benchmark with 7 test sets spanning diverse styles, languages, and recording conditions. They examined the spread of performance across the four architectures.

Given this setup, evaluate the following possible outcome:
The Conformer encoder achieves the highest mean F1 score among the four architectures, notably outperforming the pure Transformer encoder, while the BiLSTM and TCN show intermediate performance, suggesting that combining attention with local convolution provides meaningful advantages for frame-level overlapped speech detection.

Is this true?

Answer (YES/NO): NO